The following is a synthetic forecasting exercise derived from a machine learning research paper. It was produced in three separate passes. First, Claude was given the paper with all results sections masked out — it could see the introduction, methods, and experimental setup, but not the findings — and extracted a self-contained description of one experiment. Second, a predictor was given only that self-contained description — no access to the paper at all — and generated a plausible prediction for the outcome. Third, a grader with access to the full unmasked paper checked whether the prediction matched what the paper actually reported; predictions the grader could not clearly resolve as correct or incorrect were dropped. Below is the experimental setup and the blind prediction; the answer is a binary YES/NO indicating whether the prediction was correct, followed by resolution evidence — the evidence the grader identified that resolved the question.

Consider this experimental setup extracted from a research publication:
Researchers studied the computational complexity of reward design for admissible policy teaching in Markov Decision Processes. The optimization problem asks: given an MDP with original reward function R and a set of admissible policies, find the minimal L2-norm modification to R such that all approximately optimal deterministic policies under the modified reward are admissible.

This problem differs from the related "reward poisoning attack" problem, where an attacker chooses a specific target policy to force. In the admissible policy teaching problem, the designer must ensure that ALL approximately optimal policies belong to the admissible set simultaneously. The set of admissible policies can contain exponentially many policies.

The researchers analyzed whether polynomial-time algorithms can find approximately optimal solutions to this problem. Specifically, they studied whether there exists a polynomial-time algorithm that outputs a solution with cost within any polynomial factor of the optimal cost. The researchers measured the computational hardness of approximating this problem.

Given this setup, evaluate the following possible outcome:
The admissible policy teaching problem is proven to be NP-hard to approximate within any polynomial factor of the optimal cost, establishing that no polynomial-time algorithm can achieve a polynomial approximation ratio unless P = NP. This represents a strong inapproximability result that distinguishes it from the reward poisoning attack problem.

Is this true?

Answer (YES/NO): YES